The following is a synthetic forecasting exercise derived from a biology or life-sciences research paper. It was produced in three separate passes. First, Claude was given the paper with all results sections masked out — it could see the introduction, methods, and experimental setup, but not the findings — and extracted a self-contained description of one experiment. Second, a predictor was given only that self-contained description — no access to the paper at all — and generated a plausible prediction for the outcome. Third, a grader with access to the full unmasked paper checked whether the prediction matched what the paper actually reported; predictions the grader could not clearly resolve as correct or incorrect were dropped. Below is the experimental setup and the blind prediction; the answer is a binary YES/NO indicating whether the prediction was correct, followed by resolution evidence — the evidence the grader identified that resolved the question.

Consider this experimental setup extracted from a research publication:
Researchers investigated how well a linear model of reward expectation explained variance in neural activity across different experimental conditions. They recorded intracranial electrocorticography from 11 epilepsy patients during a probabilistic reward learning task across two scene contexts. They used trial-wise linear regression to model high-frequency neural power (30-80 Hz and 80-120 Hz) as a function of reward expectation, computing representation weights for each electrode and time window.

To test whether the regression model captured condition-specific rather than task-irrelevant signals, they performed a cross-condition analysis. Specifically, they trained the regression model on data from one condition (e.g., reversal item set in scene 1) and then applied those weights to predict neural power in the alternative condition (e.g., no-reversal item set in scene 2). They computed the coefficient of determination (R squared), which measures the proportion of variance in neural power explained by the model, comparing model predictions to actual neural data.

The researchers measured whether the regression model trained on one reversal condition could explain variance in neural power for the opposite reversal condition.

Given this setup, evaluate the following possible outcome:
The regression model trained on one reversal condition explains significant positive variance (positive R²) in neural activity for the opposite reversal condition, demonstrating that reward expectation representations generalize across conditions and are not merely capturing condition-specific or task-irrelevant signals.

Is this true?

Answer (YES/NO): NO